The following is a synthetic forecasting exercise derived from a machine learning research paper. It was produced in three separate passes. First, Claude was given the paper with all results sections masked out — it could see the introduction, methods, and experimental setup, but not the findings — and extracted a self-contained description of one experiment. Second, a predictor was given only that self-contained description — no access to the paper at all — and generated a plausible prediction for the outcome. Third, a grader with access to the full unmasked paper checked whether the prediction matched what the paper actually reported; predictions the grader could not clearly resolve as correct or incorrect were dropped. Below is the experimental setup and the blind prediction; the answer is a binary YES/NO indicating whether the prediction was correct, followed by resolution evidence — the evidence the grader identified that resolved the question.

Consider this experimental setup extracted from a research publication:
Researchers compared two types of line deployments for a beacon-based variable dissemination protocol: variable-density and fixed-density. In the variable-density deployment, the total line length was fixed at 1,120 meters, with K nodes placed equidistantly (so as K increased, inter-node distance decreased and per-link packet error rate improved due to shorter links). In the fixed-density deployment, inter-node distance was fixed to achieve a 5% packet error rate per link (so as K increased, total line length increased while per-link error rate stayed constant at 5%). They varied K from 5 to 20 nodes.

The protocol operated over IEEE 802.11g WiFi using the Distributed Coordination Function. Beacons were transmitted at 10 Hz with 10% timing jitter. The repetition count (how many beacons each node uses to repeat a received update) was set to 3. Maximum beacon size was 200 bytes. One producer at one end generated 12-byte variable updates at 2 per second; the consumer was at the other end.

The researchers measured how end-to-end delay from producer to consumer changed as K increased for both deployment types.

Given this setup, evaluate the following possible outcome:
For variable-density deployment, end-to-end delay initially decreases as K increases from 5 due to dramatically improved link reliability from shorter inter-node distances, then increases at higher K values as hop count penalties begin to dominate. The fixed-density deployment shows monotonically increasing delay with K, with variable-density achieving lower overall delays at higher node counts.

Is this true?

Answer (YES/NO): NO